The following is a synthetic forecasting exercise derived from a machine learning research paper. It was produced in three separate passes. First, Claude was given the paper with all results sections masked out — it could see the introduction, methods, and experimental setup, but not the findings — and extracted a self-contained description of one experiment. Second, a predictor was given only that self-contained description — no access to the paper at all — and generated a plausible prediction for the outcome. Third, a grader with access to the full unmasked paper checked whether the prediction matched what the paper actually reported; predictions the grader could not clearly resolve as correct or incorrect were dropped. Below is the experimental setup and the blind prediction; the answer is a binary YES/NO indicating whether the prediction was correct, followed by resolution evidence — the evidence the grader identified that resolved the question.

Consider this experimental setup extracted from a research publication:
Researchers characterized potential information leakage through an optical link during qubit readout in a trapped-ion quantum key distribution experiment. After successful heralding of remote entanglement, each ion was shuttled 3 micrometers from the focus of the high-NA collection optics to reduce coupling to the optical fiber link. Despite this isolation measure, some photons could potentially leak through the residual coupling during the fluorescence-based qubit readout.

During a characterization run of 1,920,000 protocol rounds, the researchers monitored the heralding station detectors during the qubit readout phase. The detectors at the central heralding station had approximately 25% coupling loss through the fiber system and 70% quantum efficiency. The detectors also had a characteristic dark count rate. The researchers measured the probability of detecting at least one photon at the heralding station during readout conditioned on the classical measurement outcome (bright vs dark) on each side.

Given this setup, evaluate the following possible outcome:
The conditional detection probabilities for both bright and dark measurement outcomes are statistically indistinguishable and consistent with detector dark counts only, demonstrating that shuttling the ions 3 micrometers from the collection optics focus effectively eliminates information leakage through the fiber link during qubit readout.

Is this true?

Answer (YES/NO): NO